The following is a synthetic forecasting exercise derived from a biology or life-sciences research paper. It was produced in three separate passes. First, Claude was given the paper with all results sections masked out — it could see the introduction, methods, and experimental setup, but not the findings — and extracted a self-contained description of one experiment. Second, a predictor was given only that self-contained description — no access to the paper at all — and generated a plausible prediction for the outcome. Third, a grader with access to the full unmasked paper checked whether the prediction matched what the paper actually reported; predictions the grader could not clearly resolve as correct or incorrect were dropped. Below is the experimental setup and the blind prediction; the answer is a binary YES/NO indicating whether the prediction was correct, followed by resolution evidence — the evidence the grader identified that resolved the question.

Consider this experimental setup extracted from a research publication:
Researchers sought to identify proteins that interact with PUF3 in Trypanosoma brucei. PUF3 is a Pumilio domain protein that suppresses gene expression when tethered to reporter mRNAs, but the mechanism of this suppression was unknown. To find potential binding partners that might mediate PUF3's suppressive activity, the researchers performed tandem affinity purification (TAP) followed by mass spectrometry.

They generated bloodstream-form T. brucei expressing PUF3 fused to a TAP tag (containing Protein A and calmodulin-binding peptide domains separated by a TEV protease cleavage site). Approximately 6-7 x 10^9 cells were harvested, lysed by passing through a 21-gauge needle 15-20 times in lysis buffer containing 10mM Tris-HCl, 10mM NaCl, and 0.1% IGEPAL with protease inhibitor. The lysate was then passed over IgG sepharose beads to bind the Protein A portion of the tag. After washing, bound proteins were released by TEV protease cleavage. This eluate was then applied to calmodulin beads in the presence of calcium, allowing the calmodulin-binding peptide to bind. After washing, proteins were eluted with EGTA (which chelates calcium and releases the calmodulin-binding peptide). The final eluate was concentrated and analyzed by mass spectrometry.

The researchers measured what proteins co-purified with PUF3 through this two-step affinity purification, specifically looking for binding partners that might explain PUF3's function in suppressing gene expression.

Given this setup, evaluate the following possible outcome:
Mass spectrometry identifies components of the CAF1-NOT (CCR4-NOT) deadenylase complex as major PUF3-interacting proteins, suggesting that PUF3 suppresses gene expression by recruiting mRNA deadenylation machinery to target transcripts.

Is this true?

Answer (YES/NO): NO